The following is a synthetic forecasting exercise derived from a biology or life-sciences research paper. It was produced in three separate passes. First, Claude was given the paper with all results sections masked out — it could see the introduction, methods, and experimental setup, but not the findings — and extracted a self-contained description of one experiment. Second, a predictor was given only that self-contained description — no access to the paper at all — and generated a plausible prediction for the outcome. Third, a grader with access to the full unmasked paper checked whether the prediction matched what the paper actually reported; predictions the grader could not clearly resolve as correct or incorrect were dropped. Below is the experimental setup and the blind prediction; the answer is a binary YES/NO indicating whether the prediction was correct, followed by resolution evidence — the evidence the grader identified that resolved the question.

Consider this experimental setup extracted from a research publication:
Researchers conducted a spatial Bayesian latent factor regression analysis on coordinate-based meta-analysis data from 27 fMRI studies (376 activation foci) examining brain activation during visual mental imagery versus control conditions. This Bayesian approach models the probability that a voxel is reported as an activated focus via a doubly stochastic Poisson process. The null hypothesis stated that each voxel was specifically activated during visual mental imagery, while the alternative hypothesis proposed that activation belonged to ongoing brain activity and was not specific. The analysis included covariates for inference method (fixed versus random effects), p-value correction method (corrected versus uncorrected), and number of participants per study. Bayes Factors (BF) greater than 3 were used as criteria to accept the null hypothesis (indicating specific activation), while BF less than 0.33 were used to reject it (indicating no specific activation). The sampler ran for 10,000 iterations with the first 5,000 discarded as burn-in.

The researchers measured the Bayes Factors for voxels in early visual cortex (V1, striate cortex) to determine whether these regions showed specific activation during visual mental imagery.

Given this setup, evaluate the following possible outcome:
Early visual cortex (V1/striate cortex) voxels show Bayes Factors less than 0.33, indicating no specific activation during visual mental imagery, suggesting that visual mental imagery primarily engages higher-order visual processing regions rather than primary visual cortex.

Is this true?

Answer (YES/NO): YES